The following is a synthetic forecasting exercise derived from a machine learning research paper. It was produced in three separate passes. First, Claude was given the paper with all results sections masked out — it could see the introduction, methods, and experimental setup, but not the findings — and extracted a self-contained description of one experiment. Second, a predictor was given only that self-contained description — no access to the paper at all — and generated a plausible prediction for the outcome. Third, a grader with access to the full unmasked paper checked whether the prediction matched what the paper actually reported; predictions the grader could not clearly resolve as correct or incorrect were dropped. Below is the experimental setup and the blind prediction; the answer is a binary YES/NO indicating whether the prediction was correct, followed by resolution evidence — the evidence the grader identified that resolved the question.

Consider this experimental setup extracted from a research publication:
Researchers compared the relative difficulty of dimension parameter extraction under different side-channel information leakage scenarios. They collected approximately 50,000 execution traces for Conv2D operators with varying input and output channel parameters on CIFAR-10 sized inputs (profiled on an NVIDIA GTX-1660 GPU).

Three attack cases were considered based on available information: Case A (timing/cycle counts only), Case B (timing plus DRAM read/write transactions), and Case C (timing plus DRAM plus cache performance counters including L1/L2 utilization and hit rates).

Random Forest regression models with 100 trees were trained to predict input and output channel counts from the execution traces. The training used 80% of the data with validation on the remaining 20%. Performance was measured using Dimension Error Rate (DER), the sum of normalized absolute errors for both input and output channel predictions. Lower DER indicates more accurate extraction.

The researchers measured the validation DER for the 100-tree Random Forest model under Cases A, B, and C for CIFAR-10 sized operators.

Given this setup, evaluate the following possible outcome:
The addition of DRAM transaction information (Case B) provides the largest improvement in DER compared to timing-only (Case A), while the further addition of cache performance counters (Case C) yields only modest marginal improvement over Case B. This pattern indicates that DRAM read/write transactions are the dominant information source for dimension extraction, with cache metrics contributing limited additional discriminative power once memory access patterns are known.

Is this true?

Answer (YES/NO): YES